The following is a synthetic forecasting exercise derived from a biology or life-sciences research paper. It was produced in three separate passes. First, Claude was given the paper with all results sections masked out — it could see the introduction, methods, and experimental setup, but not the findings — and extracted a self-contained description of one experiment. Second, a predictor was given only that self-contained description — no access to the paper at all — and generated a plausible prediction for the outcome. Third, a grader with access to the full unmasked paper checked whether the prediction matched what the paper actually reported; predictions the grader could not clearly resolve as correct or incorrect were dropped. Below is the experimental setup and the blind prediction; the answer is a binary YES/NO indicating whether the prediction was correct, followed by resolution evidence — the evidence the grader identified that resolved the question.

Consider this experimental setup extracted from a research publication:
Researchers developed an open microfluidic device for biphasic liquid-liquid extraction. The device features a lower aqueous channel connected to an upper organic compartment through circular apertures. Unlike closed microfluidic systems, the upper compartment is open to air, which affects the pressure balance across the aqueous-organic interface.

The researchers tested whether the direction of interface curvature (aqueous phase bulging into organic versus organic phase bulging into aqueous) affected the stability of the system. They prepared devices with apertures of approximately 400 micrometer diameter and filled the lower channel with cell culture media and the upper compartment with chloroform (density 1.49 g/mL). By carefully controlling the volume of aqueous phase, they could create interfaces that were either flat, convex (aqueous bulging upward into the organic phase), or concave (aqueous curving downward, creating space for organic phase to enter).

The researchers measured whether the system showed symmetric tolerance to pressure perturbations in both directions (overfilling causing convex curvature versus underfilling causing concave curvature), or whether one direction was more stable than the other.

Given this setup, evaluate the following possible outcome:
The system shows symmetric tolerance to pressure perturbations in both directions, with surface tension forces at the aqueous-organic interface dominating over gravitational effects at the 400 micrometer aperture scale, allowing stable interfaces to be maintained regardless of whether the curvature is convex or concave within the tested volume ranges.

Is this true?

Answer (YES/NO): NO